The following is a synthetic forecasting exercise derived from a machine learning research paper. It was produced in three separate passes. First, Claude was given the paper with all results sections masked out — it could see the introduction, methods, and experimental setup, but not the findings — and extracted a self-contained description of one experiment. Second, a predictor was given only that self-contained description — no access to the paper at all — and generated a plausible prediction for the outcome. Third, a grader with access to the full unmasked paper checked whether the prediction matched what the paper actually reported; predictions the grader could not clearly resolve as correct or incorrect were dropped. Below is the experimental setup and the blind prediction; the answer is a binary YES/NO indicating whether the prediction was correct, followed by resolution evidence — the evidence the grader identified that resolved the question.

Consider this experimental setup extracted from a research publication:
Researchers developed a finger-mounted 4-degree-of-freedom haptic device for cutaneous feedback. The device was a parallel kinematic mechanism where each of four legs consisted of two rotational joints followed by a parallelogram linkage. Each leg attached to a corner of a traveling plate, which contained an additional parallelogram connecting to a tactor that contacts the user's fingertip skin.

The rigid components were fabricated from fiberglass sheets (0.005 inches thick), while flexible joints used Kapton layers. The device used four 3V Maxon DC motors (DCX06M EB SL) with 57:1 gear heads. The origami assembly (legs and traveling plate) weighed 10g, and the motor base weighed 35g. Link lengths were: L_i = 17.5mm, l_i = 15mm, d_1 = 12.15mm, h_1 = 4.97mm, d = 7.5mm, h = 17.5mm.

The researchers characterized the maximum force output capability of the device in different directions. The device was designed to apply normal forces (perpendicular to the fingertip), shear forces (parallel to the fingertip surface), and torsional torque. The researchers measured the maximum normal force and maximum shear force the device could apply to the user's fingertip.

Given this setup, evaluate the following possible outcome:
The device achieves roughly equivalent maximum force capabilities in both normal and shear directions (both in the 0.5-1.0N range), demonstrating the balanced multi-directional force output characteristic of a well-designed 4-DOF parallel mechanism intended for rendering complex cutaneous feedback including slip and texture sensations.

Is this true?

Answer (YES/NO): NO